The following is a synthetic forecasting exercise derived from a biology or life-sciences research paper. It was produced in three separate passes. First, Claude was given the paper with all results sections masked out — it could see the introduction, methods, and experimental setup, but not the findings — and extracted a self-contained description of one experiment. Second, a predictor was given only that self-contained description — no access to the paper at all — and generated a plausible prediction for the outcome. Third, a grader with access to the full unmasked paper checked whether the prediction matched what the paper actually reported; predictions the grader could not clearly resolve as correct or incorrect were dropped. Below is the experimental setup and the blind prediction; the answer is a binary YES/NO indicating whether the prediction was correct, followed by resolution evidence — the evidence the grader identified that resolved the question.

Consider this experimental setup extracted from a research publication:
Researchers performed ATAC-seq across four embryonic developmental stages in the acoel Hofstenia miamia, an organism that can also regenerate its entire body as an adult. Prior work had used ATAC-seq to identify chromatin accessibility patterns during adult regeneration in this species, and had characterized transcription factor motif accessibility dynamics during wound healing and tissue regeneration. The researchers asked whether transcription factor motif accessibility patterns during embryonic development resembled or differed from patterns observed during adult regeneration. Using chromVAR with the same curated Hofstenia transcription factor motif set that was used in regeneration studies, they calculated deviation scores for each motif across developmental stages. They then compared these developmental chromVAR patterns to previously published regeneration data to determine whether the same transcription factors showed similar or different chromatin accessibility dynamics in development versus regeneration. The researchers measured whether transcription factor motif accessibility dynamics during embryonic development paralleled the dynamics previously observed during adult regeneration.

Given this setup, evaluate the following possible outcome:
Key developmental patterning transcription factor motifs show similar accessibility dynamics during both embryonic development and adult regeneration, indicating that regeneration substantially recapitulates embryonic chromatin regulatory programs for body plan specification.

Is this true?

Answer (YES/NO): NO